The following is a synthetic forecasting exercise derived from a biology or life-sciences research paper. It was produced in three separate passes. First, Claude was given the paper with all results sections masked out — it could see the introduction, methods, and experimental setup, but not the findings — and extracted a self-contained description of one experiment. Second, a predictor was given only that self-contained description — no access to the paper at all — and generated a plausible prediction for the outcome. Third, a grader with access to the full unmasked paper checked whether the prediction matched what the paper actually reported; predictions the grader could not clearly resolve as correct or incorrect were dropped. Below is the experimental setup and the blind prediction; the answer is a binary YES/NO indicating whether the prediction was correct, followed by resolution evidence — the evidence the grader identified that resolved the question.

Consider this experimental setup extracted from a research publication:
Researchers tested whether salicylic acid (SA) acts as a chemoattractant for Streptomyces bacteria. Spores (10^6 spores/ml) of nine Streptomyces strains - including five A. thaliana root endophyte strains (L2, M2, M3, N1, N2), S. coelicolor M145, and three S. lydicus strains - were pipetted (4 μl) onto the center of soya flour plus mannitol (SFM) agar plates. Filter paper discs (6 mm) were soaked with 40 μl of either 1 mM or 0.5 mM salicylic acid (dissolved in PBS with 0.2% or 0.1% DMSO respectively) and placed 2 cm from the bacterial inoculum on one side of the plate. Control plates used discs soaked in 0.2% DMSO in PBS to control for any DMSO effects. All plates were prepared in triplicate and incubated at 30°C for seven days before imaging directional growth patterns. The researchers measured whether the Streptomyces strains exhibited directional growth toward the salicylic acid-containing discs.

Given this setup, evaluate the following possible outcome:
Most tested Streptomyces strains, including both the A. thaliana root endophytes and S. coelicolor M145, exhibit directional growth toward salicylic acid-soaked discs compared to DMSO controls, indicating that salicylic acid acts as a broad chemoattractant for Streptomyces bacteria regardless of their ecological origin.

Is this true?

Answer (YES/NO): NO